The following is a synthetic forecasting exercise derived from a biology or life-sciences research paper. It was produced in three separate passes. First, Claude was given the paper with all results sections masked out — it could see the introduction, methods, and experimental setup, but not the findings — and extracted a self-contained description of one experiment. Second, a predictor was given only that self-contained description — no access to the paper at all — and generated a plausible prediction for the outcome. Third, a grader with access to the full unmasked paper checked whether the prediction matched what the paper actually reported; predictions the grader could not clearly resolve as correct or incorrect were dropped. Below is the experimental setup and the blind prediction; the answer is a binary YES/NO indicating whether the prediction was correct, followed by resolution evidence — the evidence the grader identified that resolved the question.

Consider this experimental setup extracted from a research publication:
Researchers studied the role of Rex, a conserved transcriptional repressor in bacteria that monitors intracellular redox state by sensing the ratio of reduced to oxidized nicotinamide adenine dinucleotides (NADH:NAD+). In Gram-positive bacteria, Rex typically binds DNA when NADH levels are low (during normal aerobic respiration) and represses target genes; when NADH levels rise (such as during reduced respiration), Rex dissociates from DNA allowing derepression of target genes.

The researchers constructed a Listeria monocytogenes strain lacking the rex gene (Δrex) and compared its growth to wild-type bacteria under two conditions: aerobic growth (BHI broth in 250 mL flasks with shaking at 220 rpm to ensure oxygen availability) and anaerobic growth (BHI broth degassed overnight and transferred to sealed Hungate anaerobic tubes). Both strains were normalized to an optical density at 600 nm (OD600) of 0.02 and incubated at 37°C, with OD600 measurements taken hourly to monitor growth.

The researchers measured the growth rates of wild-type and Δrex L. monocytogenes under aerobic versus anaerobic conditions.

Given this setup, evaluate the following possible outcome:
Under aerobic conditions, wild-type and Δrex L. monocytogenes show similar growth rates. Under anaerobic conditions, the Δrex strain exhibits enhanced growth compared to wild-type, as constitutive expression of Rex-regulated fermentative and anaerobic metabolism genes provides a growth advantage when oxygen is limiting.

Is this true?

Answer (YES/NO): NO